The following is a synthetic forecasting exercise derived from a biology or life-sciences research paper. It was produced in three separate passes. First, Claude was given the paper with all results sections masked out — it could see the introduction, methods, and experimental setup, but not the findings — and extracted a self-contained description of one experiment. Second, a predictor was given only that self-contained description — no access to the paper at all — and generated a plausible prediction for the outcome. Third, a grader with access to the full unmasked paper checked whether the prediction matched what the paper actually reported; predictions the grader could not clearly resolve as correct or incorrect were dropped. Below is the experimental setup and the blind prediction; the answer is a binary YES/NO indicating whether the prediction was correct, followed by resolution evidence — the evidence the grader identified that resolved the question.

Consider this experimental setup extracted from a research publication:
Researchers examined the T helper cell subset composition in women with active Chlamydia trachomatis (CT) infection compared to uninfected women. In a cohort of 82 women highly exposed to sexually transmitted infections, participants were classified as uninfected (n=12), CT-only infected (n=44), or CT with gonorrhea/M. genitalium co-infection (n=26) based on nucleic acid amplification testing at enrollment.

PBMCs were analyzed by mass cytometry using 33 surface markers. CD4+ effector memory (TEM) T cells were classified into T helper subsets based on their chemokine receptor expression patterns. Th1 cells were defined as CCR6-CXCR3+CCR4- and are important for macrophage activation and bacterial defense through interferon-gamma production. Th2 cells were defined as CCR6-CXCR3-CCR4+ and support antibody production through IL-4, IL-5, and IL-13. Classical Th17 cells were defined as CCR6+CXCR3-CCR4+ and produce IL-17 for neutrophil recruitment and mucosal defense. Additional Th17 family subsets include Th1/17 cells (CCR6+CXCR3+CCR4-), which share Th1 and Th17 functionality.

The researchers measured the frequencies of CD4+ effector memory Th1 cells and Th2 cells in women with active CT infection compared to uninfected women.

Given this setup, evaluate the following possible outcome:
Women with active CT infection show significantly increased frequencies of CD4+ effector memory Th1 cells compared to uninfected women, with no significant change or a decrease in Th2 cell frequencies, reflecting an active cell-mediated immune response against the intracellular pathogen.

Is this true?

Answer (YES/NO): NO